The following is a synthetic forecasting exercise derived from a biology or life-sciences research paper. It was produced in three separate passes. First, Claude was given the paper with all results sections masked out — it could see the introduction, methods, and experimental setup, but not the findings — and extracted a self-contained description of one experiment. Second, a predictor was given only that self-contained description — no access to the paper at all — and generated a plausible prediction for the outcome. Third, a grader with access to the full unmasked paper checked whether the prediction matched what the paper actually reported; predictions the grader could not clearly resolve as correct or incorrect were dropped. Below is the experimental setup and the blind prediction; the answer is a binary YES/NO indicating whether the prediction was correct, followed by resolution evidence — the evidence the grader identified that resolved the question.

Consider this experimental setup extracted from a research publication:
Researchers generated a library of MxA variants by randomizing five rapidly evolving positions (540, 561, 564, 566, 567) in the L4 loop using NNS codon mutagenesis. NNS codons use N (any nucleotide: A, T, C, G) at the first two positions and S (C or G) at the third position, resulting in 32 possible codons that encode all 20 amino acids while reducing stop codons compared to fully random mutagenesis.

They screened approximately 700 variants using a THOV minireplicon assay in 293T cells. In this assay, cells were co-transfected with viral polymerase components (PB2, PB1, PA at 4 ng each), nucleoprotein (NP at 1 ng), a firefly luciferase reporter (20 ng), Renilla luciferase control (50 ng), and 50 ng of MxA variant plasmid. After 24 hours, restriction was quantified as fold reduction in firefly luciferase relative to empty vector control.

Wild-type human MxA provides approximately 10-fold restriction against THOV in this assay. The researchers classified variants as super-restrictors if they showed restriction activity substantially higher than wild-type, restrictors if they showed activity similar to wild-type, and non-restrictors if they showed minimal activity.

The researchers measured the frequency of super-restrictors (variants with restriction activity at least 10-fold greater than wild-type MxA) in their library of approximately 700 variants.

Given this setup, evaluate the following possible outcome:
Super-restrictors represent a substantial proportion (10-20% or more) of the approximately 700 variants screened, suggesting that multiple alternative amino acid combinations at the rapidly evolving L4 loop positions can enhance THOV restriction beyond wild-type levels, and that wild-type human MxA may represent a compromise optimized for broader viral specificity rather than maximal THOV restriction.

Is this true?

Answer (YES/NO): NO